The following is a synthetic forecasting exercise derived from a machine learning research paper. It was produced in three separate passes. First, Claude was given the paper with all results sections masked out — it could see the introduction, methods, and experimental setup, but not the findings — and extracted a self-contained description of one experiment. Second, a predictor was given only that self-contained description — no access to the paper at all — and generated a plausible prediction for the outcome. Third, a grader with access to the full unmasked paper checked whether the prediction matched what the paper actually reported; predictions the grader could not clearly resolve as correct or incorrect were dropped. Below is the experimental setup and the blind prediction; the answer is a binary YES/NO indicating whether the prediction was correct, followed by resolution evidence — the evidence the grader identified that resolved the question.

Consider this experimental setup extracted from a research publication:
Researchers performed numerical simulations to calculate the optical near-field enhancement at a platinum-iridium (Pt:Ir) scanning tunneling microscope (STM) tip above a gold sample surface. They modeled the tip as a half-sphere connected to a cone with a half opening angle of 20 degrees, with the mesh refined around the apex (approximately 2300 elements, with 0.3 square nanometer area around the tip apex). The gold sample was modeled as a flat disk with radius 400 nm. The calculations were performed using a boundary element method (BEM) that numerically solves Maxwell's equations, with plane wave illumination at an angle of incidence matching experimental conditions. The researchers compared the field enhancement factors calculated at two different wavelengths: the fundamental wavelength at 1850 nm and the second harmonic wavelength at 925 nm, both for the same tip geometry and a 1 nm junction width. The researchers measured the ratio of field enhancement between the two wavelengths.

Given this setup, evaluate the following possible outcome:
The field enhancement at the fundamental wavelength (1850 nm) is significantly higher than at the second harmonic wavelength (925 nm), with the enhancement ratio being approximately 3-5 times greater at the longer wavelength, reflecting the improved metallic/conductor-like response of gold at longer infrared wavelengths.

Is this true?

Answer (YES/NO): NO